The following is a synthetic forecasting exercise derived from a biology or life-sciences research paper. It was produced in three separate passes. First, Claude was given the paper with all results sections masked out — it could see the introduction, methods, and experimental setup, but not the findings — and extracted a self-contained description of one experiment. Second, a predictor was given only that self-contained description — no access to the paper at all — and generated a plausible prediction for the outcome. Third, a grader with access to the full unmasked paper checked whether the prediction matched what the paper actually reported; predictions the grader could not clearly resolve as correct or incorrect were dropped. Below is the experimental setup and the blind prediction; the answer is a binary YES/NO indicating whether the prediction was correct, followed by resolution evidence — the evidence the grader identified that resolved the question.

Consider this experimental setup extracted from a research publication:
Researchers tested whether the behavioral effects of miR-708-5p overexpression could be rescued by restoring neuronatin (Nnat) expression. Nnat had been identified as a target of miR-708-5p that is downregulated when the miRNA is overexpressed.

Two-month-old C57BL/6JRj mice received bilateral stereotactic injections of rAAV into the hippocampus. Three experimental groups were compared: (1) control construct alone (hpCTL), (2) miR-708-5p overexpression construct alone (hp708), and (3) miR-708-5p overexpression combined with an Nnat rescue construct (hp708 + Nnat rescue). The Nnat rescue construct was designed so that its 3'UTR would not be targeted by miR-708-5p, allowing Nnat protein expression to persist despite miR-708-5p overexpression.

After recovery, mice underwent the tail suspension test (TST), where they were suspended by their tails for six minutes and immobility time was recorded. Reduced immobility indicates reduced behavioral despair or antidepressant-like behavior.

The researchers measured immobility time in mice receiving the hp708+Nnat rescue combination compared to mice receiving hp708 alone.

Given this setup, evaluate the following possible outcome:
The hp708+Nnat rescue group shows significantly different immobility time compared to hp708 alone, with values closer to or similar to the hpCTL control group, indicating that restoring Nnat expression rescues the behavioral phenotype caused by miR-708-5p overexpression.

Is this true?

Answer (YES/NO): YES